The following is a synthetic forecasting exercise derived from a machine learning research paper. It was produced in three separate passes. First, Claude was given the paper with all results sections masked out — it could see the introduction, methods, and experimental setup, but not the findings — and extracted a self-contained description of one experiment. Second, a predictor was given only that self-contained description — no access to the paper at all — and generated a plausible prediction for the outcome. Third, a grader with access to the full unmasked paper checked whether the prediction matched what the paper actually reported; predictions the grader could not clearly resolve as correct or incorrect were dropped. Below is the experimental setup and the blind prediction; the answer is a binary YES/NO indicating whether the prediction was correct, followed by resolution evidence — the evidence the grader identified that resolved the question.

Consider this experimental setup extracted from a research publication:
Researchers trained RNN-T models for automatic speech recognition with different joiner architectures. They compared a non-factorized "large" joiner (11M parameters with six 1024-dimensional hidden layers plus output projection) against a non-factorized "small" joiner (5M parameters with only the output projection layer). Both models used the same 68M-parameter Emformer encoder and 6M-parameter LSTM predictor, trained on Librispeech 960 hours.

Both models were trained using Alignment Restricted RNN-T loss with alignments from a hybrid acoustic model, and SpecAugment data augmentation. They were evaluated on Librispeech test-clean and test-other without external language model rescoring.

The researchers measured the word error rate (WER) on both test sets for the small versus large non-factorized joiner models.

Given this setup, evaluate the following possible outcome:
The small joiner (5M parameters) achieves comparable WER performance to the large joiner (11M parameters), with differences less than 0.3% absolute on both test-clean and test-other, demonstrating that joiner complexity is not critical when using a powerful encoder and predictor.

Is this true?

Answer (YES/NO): NO